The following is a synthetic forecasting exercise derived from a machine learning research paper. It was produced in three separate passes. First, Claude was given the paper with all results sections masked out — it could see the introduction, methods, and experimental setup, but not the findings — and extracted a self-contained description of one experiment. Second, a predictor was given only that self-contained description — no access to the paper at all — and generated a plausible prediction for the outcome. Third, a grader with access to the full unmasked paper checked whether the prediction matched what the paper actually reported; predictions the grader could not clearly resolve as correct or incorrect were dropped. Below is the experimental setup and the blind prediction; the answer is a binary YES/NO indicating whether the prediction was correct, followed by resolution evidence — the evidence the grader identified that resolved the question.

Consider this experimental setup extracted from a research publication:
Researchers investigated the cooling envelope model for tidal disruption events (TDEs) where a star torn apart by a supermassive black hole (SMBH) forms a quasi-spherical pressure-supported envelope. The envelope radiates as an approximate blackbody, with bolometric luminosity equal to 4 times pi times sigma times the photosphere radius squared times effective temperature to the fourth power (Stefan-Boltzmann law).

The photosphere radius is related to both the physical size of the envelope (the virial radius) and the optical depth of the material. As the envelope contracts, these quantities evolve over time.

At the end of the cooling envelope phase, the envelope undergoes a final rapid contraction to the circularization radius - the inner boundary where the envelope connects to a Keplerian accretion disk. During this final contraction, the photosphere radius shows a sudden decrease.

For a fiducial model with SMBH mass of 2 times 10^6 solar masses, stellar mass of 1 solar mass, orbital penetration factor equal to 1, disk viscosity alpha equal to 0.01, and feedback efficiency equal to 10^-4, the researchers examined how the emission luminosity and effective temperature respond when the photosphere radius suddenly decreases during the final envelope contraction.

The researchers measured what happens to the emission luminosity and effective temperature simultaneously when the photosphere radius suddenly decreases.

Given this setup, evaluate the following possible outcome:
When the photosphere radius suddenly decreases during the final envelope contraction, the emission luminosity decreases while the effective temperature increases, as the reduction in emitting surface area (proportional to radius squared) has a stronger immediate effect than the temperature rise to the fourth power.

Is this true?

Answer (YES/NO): NO